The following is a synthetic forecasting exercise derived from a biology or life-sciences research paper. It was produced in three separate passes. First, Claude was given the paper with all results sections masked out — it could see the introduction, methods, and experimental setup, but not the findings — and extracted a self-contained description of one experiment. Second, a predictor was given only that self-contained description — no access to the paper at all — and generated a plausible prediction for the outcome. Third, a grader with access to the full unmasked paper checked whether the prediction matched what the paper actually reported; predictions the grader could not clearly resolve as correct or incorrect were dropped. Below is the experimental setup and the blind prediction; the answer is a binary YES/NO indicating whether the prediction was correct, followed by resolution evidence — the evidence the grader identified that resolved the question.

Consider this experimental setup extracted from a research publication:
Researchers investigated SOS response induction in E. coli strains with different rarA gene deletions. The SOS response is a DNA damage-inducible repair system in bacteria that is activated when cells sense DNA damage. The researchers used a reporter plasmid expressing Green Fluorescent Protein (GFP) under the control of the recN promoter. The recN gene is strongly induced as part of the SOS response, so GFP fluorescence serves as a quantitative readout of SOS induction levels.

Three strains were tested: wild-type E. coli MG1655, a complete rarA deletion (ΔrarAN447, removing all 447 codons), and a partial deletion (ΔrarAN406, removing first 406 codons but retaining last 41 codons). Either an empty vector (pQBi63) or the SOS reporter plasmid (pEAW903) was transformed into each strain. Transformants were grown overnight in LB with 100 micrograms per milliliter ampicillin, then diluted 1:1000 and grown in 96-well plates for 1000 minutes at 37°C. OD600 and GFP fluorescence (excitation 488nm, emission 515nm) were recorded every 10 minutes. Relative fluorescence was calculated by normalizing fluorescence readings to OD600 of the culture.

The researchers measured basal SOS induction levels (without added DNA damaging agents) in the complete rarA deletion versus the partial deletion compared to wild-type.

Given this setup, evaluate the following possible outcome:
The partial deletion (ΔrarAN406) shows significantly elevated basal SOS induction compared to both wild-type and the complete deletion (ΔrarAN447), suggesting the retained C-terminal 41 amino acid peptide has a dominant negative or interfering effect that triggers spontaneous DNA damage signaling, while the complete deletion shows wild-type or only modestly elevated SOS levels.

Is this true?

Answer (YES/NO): NO